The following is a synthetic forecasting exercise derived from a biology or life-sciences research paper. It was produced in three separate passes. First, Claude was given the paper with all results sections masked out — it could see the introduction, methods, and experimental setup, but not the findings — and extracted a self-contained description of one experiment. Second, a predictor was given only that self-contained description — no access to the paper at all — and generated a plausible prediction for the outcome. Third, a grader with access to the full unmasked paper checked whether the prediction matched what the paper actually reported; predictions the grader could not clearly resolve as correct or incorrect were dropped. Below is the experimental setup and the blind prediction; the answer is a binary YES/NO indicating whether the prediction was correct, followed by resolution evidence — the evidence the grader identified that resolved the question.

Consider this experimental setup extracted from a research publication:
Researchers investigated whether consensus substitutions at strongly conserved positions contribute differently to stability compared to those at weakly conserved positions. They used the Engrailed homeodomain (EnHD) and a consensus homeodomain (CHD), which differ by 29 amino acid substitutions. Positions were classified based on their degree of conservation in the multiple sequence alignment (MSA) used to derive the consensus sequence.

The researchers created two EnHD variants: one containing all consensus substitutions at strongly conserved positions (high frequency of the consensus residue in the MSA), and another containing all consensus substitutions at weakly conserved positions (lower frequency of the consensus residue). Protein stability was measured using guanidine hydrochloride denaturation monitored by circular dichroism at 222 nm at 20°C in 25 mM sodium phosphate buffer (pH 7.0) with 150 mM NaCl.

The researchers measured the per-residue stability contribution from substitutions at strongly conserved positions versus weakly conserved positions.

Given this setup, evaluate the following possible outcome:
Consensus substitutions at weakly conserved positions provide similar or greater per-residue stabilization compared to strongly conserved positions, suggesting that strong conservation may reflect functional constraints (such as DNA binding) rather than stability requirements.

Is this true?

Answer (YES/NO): NO